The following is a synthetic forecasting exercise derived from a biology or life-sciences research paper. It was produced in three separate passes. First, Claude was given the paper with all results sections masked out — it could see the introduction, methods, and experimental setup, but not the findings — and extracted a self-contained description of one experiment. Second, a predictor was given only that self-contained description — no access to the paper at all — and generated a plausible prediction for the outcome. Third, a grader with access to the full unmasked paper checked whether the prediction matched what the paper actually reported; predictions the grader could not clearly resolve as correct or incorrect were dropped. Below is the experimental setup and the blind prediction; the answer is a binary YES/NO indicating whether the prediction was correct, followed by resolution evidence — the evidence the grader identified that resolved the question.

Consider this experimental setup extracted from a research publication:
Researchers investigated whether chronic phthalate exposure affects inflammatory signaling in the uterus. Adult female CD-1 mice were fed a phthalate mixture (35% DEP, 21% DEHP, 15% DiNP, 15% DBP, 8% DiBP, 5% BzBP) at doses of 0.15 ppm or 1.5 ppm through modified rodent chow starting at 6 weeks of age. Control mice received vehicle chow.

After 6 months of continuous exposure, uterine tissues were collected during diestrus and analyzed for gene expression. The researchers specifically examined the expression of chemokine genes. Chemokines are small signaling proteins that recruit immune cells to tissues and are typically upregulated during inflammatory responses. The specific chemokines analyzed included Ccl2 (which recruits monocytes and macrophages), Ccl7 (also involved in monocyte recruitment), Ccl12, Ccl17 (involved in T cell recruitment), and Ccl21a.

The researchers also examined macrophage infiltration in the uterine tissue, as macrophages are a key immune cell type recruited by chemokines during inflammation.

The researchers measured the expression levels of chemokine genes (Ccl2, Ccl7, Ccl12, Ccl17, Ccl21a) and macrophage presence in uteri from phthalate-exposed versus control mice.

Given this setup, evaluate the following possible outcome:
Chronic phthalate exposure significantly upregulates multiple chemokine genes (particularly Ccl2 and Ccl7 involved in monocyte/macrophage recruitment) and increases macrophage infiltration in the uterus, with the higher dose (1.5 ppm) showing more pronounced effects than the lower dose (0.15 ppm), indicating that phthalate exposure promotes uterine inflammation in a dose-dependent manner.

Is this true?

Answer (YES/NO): NO